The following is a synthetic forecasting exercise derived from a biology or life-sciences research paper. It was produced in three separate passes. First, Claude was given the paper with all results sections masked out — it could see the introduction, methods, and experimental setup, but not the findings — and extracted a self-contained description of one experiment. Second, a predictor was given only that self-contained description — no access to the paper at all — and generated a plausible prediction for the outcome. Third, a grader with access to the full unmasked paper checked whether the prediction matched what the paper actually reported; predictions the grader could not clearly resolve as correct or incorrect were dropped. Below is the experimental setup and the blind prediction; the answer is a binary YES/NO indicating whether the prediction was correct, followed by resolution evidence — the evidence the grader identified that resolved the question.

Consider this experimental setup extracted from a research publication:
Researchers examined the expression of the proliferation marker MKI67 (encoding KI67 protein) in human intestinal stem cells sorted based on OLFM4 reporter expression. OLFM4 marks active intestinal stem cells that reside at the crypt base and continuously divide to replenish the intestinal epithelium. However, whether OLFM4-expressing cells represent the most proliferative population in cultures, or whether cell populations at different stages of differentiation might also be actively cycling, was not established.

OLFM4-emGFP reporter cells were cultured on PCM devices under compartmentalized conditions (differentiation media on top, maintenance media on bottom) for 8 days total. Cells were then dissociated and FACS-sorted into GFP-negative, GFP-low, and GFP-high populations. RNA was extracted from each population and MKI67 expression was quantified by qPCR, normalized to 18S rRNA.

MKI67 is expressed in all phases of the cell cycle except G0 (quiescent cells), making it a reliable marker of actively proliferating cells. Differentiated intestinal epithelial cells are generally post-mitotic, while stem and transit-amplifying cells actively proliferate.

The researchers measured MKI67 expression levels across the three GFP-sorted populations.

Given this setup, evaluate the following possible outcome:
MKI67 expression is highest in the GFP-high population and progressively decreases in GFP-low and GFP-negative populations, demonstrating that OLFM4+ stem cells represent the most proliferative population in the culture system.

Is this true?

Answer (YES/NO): YES